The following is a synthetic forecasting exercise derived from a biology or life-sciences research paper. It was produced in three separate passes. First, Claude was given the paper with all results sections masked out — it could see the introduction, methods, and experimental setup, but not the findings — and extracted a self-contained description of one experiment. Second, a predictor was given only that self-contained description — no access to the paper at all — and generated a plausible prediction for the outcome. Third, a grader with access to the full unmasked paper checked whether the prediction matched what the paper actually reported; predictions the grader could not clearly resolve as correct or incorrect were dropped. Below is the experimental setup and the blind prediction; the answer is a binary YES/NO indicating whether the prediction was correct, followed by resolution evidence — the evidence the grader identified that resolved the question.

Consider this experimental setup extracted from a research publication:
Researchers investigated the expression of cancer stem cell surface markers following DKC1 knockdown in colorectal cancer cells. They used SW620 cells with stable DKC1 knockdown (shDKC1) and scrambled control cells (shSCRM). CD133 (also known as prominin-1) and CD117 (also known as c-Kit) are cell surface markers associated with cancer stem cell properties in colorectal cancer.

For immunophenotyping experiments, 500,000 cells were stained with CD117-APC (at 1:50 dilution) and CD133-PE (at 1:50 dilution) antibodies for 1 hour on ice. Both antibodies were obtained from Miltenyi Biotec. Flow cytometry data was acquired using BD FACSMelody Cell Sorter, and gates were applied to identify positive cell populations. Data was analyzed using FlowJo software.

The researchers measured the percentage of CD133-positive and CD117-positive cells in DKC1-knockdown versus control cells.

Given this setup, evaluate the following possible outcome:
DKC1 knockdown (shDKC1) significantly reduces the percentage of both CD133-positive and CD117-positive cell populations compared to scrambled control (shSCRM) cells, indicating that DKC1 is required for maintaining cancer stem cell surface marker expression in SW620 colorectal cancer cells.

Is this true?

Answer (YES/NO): NO